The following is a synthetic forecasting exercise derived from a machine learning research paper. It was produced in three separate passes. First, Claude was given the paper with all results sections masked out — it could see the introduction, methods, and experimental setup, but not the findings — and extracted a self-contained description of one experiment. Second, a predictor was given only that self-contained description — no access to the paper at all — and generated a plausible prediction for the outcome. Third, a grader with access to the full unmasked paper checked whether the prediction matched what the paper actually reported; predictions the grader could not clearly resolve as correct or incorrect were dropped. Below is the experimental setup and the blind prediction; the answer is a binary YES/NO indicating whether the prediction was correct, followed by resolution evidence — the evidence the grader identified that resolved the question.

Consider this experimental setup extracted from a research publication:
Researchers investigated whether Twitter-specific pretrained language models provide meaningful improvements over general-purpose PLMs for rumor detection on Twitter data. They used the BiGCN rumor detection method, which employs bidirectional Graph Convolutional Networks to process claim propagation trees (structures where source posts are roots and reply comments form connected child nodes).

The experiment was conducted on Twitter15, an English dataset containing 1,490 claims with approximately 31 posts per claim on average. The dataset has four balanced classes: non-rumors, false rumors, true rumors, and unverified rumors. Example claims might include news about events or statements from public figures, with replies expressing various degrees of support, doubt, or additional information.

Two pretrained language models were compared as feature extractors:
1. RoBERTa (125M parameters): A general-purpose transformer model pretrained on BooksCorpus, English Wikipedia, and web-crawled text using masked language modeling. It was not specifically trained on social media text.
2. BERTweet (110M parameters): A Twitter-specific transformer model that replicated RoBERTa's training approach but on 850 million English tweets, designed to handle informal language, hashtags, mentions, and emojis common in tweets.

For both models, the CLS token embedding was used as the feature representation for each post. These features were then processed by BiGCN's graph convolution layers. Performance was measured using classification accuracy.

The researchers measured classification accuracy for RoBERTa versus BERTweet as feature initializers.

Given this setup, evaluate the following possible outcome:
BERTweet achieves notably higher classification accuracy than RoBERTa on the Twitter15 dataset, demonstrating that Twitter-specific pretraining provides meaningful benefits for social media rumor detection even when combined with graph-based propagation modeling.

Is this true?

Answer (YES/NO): NO